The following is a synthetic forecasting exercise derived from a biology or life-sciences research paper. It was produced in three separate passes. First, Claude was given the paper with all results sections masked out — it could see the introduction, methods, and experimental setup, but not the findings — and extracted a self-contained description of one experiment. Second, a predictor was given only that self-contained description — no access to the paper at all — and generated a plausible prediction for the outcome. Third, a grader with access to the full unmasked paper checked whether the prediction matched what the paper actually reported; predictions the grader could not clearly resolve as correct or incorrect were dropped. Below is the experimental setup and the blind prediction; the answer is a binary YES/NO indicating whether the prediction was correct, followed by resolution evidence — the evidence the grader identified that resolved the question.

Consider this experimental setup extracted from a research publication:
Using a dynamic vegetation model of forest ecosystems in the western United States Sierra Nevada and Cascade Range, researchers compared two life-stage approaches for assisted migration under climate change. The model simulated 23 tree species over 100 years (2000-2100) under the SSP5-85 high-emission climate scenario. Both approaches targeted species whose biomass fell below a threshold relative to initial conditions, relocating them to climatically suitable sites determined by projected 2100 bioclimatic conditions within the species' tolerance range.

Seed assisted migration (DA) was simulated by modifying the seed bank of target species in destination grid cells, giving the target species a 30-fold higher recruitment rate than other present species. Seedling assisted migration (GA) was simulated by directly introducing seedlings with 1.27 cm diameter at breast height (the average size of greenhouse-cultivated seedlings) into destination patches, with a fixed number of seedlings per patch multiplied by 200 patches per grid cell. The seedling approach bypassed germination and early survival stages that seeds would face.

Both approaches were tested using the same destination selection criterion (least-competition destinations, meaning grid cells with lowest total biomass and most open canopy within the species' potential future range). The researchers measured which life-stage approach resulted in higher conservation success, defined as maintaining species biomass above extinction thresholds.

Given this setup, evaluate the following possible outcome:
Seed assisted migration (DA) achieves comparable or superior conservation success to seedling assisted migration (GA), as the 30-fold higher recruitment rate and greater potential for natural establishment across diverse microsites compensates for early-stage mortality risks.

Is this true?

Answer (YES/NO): NO